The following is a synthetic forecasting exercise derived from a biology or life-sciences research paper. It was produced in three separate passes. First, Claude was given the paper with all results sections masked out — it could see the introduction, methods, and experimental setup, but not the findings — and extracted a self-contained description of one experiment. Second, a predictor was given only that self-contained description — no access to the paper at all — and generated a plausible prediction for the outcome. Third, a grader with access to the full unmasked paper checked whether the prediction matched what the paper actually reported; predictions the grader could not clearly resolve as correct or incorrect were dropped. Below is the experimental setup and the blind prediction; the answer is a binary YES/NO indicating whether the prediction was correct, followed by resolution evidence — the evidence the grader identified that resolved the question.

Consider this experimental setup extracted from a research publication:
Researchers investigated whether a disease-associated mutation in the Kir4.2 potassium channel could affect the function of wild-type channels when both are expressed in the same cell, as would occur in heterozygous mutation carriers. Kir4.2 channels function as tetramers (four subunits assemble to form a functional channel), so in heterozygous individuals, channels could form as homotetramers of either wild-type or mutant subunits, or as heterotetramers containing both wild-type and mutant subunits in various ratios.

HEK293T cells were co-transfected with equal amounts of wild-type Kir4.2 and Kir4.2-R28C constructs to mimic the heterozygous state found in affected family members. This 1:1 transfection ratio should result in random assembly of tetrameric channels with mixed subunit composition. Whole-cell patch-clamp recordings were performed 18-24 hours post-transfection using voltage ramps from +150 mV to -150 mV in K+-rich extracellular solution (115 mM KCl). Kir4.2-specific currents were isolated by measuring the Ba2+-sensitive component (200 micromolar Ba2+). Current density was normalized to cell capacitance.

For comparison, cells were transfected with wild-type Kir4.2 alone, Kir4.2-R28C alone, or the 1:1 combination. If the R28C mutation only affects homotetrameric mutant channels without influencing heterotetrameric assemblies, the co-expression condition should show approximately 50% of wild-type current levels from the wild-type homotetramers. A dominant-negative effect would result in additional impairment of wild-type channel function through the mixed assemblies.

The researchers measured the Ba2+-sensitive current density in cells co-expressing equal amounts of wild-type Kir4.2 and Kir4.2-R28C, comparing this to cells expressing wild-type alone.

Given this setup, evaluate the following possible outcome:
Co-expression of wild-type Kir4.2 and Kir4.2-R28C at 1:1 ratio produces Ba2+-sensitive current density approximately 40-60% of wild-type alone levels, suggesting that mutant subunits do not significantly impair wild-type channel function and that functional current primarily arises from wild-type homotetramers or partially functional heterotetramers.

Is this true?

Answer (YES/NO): NO